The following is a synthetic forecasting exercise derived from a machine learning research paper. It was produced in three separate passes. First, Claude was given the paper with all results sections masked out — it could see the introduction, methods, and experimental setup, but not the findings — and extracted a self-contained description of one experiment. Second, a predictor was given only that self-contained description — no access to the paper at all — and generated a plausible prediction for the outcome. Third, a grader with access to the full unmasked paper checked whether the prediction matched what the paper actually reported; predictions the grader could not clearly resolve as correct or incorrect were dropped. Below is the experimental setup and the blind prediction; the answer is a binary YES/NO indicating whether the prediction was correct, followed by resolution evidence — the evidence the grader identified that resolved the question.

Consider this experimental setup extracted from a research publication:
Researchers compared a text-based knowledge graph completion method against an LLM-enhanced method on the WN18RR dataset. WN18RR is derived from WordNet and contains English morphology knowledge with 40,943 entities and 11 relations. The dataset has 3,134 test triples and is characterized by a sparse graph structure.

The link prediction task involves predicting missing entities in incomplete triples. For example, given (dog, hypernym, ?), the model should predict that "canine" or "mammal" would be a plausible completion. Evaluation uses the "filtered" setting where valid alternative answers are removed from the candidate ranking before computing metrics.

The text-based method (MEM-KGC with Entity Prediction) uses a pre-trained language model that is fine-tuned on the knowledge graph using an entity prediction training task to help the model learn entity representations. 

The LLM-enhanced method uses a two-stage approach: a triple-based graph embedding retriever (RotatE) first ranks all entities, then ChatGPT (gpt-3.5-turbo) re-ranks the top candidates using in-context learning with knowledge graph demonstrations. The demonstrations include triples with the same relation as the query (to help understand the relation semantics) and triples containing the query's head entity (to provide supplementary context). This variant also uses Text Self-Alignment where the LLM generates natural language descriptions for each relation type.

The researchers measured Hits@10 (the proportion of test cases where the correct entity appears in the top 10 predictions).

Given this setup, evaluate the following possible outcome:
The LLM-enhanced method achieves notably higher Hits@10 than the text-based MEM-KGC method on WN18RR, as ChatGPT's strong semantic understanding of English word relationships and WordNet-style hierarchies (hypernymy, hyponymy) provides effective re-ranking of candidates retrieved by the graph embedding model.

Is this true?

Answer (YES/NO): NO